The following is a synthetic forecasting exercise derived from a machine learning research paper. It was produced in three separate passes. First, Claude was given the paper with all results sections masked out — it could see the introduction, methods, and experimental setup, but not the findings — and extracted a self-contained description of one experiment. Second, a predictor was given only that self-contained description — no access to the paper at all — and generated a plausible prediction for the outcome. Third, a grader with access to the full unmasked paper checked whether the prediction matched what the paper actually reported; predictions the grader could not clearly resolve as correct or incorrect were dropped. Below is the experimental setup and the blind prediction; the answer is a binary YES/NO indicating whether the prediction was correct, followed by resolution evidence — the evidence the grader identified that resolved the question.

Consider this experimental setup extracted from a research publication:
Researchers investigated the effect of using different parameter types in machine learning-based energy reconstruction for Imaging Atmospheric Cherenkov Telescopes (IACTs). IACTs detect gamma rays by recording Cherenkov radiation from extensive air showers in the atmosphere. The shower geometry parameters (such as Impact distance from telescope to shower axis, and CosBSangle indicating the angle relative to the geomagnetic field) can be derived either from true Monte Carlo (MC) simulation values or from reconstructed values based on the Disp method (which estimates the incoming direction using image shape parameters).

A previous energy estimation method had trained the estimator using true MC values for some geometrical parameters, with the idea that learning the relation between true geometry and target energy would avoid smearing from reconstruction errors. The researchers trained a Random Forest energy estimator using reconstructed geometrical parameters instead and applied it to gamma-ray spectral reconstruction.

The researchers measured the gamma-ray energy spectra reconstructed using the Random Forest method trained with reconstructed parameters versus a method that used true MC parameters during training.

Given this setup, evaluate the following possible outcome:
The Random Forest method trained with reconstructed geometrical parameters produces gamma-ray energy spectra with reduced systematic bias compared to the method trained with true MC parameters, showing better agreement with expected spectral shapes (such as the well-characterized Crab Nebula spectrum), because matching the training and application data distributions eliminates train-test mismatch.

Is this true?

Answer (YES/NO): YES